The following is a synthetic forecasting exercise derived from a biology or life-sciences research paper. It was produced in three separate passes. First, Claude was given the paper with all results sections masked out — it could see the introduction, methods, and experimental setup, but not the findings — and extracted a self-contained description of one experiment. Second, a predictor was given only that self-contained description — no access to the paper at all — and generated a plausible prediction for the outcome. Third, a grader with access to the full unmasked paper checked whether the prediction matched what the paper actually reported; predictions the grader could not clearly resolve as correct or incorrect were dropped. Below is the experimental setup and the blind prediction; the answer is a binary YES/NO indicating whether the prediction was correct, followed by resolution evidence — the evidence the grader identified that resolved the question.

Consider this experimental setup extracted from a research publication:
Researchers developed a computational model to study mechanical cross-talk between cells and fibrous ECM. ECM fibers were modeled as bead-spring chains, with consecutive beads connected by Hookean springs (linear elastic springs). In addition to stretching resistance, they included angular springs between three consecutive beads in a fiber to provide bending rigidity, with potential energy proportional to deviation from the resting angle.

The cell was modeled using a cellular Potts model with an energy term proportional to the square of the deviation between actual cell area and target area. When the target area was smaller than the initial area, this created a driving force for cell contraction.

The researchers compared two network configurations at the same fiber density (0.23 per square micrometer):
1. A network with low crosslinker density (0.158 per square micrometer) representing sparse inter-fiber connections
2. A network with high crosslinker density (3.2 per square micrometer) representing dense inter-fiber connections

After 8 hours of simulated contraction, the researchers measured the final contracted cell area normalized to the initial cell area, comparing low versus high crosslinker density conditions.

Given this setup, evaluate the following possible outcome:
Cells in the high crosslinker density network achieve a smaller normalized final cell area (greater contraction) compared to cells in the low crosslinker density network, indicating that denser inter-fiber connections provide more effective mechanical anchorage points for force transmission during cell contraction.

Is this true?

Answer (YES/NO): NO